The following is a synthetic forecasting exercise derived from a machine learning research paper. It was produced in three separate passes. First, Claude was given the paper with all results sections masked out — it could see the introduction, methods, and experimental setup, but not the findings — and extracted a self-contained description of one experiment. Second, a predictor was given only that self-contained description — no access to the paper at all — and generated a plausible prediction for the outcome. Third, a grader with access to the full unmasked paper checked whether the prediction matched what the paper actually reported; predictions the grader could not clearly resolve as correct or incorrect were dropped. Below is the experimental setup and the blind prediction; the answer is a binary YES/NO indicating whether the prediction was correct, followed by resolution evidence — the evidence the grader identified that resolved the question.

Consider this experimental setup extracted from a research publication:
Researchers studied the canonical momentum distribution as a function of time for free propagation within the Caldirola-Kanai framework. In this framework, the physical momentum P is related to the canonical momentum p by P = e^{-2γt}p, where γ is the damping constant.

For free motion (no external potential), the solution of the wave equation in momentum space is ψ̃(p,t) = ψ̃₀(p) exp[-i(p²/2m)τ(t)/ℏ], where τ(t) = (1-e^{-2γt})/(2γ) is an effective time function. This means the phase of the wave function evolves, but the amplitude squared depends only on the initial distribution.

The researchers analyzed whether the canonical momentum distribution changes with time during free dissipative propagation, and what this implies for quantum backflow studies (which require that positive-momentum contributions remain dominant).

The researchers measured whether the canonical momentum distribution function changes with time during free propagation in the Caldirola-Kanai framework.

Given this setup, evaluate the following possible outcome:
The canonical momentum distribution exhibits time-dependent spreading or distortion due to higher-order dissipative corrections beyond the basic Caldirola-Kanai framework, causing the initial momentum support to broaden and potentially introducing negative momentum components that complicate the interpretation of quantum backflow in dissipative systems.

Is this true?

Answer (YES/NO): NO